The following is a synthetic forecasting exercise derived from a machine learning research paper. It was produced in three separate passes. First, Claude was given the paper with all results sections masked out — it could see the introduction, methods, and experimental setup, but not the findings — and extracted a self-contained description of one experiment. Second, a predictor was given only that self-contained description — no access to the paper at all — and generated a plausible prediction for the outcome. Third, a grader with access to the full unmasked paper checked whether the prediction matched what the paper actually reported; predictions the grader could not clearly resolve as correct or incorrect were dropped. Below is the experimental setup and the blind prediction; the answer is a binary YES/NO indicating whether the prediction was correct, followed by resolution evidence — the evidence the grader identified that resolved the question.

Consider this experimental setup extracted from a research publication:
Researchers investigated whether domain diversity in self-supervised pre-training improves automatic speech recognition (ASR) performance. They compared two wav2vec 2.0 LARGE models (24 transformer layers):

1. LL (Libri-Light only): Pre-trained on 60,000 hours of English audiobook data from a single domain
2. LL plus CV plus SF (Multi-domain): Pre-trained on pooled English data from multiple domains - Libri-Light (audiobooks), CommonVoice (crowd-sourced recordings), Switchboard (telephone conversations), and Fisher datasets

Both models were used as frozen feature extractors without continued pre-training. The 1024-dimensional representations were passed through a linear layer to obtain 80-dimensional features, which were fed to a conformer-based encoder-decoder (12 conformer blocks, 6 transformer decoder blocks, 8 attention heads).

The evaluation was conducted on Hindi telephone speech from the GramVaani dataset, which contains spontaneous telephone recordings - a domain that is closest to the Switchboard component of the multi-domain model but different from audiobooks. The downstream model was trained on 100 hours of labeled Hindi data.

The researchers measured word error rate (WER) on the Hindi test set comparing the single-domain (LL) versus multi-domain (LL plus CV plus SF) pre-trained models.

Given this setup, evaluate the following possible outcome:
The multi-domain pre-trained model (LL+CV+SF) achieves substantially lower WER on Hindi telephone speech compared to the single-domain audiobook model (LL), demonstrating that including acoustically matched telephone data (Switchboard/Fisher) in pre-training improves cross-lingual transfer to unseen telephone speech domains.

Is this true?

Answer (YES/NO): NO